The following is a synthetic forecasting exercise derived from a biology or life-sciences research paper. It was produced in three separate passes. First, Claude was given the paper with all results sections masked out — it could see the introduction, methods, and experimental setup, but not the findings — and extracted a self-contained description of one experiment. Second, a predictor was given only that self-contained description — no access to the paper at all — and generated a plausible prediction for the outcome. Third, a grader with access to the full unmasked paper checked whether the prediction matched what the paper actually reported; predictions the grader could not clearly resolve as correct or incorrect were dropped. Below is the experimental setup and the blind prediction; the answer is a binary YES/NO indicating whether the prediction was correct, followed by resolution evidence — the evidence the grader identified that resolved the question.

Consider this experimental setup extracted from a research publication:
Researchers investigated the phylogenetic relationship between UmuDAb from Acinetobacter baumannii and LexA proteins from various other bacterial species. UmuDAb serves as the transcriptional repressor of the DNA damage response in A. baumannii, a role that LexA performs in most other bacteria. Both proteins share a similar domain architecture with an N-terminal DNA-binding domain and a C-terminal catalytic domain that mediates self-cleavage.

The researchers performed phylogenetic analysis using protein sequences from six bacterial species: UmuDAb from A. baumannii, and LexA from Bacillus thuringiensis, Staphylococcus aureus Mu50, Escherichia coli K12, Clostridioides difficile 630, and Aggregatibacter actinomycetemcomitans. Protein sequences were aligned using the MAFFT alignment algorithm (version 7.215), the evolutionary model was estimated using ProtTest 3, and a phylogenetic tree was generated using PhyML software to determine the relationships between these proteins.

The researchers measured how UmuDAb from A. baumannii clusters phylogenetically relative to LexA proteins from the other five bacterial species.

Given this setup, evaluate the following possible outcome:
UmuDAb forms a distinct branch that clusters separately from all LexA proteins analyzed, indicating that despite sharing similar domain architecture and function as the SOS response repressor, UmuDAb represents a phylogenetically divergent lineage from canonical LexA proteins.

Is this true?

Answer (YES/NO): NO